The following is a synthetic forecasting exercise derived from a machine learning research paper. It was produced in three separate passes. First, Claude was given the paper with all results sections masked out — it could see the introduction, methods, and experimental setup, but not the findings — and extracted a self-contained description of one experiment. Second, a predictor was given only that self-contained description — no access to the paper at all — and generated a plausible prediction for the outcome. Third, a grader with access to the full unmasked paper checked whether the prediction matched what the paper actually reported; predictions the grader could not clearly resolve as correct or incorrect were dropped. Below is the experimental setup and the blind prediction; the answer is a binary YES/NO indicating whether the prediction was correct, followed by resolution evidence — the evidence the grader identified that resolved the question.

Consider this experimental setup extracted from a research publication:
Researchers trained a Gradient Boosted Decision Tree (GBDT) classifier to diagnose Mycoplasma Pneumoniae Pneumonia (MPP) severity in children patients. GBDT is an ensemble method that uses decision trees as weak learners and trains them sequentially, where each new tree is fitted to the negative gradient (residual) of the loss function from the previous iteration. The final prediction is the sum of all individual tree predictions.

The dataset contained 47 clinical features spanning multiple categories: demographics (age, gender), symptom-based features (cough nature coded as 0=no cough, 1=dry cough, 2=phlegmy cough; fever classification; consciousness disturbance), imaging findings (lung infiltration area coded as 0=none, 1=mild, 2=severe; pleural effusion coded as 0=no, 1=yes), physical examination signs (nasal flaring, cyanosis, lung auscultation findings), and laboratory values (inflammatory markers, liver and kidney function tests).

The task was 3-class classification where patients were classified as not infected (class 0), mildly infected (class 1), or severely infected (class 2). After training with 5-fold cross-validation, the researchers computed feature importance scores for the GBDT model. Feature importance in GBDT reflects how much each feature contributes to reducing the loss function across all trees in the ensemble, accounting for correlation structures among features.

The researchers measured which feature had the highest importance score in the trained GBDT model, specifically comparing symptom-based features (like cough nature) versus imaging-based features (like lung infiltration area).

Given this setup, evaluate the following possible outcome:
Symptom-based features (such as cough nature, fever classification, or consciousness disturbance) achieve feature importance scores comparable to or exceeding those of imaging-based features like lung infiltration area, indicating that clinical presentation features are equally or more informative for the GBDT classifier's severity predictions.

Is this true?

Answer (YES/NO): NO